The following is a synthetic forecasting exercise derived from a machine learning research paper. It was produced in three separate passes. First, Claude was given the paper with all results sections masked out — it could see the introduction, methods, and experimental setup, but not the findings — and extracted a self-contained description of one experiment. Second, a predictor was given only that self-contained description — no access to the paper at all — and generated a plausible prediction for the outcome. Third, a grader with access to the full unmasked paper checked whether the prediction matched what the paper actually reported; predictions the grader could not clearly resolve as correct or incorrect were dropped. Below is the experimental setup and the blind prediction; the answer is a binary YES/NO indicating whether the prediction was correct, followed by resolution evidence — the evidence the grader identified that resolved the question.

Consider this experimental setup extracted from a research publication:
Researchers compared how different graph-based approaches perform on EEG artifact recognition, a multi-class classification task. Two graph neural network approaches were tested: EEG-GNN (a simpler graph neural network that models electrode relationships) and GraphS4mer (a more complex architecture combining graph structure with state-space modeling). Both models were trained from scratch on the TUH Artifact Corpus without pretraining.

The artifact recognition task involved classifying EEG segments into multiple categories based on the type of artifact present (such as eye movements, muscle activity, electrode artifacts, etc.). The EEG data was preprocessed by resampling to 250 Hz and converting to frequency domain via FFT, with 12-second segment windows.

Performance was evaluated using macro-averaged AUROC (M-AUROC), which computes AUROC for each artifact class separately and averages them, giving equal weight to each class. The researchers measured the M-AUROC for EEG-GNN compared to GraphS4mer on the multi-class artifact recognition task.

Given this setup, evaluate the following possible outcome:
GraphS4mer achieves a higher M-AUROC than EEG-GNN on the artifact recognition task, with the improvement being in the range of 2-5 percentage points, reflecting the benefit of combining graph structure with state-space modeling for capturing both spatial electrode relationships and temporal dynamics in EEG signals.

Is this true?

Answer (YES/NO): NO